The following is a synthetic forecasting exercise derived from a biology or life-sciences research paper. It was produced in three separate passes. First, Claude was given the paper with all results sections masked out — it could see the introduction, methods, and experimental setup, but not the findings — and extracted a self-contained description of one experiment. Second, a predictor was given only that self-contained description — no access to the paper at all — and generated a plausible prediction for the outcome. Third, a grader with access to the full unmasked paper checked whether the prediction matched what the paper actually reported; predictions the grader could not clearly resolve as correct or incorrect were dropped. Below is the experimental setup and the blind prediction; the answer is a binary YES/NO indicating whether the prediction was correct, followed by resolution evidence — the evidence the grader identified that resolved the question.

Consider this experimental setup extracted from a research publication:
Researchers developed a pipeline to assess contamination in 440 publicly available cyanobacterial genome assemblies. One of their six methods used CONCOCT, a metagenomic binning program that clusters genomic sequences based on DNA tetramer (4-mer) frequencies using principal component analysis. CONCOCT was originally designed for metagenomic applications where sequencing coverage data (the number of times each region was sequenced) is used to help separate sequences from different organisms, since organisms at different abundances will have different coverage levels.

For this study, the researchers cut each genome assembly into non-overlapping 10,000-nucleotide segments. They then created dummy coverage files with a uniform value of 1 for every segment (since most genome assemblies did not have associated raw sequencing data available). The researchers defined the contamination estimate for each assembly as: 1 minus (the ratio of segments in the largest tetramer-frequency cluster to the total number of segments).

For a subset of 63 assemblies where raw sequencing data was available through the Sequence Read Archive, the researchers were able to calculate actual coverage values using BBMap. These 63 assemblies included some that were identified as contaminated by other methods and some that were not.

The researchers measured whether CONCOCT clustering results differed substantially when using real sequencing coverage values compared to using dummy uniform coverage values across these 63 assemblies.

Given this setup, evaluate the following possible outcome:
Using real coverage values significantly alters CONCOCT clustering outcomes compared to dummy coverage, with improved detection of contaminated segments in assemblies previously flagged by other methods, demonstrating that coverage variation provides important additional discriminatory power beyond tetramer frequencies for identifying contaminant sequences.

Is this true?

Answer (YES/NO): NO